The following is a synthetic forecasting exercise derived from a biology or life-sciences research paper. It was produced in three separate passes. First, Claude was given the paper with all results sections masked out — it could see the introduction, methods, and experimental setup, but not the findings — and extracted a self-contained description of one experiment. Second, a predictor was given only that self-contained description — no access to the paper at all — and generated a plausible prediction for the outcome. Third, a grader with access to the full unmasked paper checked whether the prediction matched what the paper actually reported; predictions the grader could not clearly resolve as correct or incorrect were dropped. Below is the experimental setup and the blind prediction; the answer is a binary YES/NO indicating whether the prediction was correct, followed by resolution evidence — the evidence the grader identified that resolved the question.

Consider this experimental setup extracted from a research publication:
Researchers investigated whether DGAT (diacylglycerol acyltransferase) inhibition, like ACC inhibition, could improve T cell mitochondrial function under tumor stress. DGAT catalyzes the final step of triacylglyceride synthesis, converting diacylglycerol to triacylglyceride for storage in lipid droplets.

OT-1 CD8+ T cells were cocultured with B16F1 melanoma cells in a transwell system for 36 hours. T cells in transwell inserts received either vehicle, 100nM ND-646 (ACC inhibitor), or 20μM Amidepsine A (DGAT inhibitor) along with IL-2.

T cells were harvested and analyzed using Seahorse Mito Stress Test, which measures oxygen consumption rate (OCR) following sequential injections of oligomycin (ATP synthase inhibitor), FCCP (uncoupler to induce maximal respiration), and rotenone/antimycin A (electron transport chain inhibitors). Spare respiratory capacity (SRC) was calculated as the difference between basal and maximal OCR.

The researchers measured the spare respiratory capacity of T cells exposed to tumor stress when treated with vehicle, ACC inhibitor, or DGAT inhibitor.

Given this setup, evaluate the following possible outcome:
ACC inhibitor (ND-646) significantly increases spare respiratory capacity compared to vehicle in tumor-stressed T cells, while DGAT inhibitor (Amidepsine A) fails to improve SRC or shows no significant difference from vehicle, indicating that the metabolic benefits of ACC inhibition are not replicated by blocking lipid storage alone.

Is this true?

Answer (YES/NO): YES